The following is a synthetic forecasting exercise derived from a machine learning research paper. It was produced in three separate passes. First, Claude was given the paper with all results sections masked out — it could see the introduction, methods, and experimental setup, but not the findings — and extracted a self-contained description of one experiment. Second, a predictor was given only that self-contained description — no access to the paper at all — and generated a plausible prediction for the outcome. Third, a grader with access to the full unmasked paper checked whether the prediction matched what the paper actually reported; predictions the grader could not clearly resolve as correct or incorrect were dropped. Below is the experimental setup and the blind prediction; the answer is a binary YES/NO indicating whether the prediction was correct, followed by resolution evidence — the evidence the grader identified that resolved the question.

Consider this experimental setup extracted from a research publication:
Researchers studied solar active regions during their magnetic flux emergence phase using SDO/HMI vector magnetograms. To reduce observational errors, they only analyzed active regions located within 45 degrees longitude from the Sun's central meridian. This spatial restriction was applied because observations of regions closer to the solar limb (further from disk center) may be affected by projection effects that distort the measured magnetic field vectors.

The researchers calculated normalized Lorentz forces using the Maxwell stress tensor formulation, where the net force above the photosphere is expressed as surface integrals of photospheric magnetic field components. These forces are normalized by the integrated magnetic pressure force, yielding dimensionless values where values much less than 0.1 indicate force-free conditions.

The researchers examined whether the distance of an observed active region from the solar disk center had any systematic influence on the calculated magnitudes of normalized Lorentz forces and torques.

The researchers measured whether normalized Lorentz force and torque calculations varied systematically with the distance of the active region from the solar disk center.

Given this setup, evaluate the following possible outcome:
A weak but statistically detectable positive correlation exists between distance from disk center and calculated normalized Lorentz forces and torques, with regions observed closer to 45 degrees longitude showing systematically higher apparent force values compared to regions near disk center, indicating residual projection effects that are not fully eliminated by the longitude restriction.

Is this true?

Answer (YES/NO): YES